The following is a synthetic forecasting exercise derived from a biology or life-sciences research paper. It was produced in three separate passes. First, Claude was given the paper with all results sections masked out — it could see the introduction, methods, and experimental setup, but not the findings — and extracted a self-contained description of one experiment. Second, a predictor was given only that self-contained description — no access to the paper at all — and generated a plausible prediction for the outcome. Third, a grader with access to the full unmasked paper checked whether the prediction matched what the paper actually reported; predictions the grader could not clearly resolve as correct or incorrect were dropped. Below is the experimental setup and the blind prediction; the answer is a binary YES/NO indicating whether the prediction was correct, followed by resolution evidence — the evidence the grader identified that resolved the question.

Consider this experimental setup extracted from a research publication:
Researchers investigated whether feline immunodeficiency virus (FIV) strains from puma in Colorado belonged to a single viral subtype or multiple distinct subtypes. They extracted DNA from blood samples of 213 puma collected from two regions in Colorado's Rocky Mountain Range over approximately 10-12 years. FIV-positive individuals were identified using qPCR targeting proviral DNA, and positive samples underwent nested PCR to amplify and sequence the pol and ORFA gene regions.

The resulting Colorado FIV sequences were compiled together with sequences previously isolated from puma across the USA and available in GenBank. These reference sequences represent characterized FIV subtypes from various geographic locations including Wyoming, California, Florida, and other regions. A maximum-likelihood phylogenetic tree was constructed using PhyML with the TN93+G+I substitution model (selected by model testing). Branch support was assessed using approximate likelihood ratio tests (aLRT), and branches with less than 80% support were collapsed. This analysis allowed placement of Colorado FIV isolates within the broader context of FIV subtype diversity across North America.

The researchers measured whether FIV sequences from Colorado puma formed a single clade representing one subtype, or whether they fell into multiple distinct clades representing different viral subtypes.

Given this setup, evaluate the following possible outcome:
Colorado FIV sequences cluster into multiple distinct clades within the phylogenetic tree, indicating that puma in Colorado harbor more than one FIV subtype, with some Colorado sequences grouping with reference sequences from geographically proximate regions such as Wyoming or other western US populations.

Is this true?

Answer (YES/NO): YES